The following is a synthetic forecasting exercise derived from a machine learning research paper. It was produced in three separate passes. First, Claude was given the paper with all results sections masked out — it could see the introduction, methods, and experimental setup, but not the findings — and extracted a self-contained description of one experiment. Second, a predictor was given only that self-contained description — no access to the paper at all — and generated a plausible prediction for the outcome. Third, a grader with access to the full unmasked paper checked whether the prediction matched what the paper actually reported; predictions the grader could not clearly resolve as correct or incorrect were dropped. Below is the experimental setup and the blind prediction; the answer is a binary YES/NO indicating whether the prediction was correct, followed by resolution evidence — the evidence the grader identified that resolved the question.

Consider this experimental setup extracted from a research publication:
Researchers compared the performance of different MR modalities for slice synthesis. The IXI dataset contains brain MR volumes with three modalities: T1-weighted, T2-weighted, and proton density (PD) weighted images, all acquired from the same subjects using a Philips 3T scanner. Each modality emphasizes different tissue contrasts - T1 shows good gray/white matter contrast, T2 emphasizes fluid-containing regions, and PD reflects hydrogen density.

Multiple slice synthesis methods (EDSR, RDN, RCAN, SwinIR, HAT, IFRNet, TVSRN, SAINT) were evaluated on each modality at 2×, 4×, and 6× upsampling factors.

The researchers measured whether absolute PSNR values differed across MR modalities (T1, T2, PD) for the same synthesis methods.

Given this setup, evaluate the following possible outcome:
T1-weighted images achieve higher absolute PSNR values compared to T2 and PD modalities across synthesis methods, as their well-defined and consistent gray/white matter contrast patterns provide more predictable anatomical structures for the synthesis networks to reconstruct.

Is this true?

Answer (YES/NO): NO